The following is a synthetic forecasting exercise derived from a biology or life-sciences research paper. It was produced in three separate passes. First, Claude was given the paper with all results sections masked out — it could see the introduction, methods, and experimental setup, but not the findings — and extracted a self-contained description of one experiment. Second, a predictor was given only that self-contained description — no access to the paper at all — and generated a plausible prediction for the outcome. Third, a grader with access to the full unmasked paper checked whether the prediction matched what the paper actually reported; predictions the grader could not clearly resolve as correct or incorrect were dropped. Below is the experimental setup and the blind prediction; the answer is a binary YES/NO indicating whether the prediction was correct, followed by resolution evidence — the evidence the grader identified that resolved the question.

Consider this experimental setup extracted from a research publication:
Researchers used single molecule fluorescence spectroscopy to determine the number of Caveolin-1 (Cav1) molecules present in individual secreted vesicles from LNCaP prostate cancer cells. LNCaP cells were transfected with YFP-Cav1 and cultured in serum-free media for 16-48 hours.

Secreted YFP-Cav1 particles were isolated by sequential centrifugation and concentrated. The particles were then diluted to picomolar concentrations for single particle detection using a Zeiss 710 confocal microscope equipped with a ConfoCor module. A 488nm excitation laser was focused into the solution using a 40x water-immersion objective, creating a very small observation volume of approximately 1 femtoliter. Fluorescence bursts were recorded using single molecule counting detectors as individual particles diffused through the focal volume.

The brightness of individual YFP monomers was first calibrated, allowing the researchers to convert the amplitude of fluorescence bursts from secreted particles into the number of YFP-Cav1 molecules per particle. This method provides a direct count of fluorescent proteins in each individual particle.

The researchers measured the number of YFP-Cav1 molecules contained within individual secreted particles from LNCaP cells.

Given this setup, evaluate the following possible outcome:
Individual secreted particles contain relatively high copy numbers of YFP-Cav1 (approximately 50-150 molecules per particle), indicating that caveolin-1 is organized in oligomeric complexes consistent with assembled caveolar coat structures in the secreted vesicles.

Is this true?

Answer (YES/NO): NO